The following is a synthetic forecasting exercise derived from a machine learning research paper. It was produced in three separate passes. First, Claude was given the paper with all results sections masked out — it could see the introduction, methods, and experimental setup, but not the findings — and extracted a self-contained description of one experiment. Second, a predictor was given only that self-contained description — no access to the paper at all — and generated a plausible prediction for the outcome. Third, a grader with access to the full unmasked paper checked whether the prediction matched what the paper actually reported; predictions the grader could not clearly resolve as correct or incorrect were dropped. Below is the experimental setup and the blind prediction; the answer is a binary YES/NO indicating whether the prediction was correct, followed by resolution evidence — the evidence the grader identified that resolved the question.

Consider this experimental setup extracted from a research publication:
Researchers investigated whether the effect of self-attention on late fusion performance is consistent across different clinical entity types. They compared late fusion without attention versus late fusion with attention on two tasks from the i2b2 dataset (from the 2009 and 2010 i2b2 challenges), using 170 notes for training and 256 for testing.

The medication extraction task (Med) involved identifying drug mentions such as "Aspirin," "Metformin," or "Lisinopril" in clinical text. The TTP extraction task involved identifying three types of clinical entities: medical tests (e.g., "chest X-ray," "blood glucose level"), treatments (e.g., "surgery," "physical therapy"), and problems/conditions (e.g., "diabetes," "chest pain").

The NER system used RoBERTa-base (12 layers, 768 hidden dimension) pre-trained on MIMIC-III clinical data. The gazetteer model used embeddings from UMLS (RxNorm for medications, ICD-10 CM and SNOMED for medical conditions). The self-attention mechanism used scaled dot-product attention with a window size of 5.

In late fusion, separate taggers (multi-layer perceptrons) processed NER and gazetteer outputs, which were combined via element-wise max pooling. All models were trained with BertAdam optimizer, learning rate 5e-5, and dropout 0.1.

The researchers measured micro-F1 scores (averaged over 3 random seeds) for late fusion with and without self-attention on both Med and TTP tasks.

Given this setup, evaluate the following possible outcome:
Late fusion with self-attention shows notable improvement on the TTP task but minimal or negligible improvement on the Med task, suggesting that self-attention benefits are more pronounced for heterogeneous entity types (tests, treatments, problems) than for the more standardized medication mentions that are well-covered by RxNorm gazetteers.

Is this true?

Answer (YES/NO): NO